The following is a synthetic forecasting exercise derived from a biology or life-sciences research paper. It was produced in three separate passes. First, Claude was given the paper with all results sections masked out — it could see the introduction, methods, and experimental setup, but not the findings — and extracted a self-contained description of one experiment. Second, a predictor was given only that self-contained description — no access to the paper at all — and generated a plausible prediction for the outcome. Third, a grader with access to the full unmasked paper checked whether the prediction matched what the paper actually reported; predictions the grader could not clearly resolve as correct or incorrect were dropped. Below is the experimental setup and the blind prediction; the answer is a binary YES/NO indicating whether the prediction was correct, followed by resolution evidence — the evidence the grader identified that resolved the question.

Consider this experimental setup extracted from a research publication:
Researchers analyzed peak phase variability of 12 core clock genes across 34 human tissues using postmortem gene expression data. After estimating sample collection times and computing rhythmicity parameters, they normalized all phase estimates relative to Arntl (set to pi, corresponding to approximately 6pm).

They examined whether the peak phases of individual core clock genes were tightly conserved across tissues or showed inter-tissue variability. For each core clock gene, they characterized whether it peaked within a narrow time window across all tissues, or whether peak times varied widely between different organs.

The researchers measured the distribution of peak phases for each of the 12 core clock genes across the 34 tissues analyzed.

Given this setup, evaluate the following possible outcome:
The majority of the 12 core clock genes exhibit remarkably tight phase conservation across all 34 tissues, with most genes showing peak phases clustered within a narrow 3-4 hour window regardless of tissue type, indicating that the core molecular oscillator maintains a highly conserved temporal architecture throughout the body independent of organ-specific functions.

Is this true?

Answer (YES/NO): NO